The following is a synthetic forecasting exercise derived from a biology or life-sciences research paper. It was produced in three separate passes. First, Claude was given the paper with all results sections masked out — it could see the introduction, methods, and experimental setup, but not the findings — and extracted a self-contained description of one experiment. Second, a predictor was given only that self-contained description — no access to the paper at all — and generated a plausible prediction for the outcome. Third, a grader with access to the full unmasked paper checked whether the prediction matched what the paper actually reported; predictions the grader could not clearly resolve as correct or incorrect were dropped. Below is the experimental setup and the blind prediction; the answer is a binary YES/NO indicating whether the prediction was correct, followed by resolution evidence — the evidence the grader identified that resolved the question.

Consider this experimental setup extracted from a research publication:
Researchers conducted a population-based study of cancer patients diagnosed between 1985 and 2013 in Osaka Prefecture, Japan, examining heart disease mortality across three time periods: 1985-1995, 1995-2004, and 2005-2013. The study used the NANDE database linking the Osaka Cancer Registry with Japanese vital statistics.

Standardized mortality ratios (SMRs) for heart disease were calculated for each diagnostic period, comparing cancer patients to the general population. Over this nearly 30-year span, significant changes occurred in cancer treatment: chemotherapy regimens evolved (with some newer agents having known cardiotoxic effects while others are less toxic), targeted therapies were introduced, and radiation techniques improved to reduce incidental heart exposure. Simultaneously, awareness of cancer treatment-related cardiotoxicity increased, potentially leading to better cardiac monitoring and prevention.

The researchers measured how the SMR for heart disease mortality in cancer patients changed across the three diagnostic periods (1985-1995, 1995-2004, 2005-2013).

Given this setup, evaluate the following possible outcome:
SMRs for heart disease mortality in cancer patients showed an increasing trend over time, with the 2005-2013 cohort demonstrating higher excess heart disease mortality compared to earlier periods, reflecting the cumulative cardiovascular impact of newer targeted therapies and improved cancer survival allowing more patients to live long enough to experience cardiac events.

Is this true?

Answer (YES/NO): YES